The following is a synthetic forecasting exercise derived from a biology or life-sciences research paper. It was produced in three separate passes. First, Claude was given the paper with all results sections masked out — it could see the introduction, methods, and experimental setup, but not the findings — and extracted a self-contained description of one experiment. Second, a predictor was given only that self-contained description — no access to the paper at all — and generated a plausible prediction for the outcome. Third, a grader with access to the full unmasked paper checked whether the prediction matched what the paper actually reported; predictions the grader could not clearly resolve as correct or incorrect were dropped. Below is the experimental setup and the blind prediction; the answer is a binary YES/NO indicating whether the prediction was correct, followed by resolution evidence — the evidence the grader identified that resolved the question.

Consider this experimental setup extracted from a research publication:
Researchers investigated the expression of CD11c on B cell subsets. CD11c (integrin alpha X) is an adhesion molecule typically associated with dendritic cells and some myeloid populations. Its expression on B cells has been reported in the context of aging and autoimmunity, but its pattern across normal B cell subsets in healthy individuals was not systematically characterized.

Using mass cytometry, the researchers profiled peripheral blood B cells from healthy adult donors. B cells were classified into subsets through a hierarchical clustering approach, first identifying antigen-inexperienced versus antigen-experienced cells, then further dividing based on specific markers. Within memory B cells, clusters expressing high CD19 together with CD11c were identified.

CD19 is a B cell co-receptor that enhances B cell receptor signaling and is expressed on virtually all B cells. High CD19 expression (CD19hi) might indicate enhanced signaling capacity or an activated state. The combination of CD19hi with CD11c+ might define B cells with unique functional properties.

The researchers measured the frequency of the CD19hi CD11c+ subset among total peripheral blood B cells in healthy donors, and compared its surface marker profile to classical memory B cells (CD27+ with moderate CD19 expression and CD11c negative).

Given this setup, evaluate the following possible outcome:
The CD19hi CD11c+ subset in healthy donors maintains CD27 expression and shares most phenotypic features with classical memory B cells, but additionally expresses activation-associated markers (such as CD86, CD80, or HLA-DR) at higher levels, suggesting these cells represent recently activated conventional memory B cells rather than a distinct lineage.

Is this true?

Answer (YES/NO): NO